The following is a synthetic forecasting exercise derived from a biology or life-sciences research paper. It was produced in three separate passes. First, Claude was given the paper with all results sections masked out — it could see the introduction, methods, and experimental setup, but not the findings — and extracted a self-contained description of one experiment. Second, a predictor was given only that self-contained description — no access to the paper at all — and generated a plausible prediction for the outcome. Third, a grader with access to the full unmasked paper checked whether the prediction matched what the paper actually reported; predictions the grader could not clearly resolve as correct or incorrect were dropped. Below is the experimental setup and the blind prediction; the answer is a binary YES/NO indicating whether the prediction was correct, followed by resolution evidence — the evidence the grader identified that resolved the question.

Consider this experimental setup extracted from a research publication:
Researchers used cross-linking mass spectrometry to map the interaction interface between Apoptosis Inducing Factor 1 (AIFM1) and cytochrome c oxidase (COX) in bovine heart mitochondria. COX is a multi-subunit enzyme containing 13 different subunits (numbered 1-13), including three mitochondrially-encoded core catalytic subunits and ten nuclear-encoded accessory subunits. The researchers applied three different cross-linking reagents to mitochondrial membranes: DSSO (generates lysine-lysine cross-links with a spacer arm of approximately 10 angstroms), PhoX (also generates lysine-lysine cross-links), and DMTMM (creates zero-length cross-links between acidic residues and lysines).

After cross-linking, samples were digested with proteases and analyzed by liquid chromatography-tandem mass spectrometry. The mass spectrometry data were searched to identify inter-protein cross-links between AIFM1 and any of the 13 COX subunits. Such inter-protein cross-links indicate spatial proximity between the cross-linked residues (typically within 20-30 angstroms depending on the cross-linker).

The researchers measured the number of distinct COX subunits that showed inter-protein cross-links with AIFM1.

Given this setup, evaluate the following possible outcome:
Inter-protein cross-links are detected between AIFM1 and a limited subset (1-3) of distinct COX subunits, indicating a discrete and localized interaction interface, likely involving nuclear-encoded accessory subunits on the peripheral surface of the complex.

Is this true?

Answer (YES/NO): NO